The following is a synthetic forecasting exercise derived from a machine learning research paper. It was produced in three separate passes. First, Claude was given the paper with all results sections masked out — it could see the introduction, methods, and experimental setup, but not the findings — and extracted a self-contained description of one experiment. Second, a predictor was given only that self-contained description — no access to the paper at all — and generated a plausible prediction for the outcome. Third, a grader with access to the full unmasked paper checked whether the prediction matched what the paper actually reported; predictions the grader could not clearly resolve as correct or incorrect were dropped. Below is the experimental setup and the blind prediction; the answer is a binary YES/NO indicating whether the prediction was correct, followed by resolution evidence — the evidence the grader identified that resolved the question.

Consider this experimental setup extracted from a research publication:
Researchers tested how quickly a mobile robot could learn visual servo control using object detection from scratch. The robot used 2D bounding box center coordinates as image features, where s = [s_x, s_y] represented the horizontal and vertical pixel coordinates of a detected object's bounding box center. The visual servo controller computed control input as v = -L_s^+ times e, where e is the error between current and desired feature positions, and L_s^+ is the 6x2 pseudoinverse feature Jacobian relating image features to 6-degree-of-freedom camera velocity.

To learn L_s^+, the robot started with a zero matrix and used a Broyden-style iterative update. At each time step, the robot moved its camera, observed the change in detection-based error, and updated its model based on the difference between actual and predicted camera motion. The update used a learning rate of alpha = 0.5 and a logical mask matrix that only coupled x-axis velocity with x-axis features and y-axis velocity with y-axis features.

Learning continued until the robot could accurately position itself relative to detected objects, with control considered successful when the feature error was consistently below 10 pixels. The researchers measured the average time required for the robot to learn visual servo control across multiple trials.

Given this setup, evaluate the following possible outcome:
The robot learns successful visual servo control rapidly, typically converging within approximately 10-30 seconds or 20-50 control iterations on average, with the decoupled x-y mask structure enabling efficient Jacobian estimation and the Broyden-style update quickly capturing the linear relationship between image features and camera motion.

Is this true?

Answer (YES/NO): NO